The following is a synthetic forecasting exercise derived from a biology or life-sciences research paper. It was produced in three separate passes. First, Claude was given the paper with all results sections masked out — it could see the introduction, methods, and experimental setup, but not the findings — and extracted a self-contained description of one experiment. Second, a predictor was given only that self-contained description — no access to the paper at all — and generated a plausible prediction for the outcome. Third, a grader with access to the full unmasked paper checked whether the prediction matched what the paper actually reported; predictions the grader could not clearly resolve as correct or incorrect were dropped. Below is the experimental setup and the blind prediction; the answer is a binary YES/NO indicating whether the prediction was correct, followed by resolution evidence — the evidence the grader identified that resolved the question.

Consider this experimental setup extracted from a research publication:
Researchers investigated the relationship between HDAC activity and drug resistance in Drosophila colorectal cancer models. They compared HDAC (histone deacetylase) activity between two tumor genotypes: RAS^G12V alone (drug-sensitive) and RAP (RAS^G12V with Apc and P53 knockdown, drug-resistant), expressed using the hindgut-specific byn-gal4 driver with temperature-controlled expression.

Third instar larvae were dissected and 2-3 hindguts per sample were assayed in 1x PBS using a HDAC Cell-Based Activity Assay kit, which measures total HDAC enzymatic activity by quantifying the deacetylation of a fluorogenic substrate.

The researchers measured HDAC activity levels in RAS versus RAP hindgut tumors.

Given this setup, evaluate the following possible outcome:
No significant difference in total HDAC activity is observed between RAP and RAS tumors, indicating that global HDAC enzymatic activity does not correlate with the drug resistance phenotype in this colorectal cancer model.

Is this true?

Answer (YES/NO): YES